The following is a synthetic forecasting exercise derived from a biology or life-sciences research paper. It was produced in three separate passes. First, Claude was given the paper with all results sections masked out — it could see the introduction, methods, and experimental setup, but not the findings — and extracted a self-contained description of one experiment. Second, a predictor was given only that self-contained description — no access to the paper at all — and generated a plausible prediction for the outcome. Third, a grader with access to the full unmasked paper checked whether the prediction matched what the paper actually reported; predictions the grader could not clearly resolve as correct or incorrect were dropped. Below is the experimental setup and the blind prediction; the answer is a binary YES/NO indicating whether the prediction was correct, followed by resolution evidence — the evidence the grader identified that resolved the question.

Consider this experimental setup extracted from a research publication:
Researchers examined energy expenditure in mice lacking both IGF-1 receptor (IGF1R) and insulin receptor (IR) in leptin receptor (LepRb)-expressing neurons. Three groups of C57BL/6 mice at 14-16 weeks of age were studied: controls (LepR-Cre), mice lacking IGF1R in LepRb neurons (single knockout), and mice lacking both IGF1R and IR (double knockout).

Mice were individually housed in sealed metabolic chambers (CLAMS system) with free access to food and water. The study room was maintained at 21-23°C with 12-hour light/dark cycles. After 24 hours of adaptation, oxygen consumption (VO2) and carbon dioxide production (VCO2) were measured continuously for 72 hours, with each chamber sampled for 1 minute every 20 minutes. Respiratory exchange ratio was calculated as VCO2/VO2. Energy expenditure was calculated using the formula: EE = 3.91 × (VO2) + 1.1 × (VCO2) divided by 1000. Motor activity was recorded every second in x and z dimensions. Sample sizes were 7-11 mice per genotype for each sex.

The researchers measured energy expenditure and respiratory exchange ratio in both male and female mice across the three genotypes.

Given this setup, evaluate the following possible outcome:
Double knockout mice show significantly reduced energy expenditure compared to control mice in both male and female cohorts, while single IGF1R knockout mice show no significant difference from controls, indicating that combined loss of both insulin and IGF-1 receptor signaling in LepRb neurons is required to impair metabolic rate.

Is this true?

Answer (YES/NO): YES